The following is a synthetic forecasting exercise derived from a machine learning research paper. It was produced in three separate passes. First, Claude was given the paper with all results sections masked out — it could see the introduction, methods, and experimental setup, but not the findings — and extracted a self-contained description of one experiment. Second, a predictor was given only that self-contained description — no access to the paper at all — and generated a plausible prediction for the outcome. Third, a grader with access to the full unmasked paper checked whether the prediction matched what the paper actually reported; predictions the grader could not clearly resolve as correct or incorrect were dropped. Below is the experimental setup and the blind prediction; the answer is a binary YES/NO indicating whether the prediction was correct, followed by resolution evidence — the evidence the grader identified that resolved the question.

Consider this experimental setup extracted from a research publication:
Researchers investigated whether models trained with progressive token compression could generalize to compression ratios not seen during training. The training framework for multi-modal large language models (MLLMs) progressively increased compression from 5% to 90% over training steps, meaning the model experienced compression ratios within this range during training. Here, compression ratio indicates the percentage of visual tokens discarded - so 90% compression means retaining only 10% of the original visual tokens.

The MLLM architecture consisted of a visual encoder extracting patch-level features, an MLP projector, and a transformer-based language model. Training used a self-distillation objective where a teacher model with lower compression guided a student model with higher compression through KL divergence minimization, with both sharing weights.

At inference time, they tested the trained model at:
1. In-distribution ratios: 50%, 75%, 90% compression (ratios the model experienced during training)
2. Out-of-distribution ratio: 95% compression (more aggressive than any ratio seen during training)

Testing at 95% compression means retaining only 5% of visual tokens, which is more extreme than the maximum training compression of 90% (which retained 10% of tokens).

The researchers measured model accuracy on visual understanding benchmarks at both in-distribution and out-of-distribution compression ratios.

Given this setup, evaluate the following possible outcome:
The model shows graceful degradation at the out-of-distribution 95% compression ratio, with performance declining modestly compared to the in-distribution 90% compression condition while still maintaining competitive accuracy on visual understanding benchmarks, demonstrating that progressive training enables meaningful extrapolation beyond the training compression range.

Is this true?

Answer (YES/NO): NO